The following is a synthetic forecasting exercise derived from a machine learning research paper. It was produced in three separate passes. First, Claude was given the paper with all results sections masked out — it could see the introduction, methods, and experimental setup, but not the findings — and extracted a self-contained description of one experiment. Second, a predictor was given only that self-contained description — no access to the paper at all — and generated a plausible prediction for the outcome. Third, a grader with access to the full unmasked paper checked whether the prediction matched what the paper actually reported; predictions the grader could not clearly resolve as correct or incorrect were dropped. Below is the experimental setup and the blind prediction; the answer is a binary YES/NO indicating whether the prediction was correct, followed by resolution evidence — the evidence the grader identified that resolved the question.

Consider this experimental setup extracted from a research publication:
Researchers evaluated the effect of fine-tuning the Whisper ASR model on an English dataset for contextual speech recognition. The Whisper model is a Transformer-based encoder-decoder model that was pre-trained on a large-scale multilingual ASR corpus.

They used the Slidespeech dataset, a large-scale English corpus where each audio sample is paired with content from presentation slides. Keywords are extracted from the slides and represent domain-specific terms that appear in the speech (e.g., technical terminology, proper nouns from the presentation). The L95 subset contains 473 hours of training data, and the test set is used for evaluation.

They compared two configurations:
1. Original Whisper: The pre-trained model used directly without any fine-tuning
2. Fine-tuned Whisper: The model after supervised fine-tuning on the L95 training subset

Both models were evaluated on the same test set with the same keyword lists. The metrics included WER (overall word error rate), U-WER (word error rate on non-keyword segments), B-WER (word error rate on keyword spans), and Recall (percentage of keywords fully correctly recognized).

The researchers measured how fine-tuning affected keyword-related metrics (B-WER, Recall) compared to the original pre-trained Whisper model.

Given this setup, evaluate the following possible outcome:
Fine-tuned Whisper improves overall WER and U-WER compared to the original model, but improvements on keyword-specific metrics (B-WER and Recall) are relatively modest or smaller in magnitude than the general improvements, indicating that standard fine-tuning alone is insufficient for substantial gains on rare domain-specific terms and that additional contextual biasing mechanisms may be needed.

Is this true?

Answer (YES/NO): NO